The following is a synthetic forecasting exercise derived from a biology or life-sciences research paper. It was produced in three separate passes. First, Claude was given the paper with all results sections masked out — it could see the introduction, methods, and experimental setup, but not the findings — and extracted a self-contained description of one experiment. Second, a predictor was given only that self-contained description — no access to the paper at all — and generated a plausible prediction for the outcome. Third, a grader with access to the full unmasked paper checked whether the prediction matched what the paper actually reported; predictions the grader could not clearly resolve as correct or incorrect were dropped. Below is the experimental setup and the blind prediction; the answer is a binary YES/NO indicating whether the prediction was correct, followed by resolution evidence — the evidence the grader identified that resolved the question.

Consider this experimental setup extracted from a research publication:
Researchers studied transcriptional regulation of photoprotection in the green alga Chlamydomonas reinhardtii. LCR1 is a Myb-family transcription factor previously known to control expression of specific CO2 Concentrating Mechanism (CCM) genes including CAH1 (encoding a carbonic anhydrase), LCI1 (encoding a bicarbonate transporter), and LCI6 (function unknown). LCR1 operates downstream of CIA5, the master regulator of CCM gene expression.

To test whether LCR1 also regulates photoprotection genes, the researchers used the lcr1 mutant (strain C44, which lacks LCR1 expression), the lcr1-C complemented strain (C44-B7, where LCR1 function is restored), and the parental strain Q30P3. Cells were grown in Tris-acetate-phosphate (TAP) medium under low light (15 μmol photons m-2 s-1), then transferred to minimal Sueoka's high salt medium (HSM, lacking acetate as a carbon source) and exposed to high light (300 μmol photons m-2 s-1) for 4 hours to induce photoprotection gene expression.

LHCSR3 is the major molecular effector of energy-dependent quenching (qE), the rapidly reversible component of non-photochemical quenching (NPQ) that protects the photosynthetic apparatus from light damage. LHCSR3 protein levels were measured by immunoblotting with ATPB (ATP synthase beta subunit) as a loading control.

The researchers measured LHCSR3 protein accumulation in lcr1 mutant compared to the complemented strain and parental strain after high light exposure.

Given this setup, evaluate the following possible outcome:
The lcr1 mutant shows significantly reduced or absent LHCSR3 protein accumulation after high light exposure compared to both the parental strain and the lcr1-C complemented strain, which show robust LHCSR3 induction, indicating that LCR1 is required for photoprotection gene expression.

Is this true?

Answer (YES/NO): YES